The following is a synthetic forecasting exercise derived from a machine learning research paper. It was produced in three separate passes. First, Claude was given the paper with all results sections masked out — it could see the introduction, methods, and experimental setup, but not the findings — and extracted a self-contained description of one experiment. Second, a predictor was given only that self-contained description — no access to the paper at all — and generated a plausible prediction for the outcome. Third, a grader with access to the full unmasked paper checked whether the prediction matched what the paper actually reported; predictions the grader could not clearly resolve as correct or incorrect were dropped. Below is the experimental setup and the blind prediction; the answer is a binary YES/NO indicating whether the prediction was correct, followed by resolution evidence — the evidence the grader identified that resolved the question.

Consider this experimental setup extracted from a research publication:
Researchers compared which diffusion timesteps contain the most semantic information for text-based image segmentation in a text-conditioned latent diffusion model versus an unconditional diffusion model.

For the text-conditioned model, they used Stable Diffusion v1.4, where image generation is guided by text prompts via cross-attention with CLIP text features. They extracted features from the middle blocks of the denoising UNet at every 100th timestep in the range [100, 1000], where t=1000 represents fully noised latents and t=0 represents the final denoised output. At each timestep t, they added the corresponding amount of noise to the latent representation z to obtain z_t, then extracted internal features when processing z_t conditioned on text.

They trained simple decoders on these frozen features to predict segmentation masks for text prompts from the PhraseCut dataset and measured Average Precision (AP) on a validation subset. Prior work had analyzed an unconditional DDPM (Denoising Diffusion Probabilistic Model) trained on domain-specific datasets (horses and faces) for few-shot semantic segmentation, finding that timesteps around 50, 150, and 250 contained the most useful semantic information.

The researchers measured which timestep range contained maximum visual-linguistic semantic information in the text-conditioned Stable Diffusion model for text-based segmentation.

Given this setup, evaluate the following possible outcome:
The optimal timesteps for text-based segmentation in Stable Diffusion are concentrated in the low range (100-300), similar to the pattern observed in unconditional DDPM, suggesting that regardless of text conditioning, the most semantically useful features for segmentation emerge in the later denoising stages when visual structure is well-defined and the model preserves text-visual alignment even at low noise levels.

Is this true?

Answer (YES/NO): NO